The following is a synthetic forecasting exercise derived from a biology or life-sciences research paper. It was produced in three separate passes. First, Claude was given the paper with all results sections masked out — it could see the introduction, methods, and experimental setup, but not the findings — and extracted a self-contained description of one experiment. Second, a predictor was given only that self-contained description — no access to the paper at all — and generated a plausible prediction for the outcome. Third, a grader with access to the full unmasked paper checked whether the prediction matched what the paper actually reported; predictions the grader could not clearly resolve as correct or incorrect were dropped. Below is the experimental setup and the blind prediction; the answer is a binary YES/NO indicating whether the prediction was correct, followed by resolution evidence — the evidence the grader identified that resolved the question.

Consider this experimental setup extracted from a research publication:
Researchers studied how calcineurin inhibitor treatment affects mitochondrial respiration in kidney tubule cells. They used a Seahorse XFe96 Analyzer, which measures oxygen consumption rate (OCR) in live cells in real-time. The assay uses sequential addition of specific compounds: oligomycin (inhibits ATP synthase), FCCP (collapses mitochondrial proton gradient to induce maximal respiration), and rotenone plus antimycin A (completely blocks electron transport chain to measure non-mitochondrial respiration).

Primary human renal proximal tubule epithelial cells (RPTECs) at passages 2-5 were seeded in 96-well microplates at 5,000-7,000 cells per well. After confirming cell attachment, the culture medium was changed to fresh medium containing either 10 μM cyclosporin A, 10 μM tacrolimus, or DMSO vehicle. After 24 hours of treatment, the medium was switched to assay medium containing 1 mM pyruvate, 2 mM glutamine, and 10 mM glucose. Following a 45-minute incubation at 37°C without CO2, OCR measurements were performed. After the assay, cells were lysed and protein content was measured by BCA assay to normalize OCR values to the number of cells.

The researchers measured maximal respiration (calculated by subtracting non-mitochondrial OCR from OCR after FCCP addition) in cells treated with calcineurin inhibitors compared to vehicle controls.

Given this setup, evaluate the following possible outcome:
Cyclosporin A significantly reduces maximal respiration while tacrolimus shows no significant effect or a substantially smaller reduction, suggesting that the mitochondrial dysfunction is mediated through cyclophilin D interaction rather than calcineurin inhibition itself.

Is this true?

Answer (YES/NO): NO